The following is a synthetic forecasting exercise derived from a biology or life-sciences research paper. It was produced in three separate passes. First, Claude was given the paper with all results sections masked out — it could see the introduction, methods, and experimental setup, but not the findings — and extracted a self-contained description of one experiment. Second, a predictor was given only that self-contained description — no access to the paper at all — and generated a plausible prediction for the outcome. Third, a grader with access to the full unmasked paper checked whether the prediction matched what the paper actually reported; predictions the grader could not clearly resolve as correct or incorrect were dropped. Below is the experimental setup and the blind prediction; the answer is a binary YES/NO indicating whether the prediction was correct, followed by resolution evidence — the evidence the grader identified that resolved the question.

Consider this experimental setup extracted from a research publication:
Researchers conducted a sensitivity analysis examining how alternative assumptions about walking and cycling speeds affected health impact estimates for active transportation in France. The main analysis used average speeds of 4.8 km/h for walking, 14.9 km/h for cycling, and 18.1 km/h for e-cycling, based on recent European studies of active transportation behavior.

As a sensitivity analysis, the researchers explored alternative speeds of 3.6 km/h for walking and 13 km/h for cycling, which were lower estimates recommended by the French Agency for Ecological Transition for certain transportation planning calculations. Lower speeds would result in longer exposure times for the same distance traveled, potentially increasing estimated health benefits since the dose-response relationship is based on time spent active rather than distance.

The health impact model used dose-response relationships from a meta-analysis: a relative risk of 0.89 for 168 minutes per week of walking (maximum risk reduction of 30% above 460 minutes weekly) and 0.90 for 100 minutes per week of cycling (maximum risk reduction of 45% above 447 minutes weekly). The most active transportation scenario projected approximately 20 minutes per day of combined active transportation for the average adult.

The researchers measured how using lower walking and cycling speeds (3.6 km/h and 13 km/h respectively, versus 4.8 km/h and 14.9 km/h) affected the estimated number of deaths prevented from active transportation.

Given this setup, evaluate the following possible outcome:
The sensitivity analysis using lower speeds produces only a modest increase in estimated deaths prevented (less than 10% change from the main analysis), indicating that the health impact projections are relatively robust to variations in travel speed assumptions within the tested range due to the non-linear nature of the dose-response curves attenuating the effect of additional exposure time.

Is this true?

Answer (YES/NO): NO